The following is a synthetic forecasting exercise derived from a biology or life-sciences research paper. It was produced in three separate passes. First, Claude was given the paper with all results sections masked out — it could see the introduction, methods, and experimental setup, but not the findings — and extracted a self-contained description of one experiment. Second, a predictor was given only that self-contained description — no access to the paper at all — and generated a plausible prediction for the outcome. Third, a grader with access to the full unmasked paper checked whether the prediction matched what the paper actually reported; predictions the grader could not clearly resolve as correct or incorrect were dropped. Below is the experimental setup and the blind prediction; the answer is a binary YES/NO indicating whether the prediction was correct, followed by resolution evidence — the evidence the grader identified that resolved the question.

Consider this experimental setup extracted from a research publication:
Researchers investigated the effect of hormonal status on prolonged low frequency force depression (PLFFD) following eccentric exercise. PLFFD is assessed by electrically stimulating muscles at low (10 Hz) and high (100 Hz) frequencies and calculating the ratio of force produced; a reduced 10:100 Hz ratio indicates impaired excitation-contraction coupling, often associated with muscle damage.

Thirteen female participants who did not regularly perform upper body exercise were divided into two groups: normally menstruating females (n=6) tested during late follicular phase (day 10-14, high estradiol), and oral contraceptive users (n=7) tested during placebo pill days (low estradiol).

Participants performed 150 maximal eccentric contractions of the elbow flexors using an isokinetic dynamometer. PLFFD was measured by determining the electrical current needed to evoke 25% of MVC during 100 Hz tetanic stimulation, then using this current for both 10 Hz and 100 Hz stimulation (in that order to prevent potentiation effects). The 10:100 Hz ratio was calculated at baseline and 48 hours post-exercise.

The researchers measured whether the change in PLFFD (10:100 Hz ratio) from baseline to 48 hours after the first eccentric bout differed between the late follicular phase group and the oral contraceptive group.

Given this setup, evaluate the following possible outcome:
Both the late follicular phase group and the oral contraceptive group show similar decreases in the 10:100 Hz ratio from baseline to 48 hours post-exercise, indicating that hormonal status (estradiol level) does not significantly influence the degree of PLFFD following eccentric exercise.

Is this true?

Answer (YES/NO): YES